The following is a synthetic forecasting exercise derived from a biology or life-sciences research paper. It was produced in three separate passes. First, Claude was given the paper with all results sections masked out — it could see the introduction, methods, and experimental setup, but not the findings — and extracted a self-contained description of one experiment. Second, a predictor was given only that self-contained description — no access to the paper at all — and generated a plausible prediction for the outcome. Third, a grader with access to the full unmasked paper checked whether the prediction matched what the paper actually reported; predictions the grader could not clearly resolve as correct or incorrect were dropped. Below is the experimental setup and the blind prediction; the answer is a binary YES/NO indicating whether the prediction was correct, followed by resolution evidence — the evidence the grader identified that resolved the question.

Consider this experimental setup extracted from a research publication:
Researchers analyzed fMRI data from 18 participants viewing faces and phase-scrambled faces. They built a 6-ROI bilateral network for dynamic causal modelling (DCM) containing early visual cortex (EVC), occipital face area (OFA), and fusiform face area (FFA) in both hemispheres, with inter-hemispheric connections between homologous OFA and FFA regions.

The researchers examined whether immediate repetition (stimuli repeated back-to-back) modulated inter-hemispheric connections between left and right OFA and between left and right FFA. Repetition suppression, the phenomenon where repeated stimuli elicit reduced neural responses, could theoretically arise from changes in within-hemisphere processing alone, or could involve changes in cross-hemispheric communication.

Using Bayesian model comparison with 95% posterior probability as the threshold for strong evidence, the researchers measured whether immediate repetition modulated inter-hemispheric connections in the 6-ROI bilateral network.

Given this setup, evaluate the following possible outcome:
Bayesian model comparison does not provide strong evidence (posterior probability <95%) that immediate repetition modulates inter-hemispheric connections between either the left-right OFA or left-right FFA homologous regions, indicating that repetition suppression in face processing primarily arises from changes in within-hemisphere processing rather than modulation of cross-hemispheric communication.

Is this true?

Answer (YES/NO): YES